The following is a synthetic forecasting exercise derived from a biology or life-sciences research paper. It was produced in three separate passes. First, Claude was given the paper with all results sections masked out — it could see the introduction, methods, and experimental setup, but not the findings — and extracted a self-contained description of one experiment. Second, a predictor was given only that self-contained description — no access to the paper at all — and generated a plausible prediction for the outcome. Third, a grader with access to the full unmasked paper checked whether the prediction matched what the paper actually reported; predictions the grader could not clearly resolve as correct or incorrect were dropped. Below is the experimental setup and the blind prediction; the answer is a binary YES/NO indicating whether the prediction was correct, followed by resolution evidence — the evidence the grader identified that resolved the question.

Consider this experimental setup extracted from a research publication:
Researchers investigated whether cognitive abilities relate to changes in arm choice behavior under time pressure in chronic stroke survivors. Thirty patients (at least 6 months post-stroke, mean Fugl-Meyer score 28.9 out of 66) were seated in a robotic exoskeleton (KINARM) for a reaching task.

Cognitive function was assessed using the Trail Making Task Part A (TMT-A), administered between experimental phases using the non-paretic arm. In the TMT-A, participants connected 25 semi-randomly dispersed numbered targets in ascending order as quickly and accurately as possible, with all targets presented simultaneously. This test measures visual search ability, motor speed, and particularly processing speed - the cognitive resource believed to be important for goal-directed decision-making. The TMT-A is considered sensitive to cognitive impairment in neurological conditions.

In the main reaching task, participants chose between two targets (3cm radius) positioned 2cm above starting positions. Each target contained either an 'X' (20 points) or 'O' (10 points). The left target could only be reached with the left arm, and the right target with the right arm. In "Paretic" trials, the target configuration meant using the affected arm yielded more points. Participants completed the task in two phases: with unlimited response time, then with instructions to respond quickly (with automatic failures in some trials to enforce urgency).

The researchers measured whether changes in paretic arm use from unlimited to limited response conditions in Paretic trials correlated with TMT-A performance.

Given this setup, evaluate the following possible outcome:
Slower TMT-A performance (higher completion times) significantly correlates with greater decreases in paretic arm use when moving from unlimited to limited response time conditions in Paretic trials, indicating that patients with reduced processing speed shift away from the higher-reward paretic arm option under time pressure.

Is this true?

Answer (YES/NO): NO